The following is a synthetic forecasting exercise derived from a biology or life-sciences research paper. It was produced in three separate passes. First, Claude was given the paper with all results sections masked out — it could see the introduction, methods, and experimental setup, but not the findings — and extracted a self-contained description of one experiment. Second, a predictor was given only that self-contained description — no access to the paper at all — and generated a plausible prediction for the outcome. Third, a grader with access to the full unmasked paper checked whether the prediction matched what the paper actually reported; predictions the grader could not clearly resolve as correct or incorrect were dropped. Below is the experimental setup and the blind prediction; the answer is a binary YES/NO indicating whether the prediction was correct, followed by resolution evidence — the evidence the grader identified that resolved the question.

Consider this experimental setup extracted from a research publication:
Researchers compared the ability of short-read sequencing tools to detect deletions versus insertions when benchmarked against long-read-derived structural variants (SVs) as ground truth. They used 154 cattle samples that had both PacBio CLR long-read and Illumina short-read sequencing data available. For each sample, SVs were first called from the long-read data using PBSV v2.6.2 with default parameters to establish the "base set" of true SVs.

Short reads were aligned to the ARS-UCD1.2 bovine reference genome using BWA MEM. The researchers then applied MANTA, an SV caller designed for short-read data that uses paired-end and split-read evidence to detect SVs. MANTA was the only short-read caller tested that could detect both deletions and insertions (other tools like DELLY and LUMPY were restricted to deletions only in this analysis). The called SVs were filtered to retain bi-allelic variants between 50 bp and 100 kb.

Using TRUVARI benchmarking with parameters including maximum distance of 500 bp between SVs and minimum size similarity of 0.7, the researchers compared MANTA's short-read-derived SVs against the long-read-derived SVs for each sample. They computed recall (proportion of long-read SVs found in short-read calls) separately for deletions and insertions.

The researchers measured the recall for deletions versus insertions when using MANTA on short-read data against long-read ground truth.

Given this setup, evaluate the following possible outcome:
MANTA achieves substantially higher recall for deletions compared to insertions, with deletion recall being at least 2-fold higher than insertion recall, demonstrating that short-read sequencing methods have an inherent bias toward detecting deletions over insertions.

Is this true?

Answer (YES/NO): NO